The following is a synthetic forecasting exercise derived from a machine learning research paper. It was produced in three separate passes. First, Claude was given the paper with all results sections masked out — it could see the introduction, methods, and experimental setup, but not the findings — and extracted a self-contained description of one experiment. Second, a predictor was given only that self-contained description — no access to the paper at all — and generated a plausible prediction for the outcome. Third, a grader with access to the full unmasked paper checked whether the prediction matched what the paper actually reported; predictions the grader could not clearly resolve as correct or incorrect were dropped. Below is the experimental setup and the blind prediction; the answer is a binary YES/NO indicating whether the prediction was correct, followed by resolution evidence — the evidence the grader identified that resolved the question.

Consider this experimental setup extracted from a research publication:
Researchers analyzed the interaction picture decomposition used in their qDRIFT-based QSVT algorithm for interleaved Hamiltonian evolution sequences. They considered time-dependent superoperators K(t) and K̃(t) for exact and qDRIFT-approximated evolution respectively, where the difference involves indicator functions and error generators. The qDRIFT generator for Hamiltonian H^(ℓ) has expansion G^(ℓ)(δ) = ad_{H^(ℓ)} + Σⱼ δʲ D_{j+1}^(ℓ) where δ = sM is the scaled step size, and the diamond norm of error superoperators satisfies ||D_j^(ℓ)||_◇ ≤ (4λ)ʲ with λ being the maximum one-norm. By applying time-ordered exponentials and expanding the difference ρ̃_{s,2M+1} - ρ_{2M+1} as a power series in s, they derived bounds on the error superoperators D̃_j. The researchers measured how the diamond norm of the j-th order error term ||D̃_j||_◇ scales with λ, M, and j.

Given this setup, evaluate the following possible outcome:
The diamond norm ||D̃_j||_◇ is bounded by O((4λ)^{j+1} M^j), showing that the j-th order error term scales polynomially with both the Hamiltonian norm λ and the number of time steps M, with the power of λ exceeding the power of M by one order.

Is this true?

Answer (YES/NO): NO